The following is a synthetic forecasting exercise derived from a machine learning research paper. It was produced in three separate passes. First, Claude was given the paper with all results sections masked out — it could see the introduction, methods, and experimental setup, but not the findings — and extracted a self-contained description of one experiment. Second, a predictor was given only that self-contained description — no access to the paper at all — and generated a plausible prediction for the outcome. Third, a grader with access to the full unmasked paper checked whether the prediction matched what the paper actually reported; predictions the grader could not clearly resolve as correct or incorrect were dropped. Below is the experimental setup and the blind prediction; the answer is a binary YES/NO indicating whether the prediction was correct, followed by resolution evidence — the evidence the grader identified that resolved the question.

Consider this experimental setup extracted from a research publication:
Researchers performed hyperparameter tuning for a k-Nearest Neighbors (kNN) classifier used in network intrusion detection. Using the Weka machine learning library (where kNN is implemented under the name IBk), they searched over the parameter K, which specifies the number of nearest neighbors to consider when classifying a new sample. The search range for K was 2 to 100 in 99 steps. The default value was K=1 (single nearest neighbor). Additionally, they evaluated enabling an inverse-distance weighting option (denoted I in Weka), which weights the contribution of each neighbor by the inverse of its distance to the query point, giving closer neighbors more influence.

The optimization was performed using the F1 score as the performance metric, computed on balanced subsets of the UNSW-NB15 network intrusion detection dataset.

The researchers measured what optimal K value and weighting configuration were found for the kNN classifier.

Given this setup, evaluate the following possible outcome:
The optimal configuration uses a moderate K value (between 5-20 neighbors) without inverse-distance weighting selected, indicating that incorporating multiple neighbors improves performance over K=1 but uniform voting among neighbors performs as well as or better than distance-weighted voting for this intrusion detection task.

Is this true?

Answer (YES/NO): NO